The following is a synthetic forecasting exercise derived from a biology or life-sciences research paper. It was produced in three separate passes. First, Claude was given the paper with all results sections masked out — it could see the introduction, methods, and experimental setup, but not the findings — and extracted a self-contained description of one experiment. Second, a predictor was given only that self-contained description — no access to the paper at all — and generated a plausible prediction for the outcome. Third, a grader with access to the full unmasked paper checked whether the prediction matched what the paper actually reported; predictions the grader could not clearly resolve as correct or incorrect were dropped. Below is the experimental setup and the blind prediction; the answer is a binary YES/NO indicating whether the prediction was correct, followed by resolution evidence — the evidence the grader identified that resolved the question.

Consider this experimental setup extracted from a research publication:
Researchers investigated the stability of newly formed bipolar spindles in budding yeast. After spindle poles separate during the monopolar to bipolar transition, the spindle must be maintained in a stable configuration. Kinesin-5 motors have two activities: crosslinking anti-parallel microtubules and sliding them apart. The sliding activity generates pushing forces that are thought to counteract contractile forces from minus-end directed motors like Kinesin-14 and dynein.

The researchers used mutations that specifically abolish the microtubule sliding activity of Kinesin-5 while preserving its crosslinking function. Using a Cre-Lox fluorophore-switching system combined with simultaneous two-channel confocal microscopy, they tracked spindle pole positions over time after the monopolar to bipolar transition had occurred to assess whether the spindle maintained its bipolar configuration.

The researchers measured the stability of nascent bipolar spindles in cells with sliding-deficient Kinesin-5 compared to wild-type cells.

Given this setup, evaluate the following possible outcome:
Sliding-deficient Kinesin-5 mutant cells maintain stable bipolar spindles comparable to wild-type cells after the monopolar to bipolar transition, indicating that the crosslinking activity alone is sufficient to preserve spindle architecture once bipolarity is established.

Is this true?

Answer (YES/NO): NO